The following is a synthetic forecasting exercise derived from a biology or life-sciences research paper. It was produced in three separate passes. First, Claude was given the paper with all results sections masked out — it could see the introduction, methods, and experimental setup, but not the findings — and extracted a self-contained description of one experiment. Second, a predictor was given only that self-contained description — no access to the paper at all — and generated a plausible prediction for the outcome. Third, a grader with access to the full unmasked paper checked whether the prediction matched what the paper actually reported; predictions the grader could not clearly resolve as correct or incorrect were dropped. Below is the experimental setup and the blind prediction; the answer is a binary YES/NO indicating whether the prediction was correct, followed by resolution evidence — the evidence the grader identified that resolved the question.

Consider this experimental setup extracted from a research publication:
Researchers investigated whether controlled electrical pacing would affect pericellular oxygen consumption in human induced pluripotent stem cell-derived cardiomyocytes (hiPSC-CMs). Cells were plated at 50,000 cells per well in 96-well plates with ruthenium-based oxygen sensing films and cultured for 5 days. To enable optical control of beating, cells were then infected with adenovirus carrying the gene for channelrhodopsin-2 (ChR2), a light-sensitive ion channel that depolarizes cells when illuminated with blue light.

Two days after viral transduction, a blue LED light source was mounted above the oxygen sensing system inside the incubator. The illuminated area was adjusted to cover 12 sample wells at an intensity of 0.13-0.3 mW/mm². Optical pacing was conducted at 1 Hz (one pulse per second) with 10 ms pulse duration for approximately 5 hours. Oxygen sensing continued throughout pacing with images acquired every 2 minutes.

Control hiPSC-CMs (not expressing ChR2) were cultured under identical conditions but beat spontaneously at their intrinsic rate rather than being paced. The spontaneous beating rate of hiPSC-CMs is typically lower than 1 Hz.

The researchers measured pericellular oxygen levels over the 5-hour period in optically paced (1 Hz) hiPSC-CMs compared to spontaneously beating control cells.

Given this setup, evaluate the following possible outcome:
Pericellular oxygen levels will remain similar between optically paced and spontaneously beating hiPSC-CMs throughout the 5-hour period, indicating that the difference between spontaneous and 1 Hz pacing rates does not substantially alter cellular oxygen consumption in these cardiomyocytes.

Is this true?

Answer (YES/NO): NO